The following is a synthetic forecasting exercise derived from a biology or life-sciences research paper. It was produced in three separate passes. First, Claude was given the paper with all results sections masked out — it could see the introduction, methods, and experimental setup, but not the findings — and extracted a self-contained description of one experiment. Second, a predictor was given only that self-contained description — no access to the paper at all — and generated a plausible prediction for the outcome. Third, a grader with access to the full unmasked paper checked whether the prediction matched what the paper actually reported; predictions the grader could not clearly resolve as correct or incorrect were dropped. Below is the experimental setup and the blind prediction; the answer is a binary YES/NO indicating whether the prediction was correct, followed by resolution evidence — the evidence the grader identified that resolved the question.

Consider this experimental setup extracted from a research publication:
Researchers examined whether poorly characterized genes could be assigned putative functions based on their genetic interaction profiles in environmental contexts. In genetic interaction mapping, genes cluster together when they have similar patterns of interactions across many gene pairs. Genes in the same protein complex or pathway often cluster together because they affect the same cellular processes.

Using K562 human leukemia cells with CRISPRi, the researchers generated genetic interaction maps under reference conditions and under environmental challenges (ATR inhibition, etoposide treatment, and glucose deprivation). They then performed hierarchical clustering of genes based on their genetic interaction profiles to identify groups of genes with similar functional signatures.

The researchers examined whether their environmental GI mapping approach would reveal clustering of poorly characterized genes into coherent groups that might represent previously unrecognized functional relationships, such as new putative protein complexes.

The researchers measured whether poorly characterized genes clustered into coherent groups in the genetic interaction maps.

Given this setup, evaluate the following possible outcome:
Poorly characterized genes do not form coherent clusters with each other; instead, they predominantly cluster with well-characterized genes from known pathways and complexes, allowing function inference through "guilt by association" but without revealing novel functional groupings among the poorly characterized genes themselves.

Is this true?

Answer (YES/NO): NO